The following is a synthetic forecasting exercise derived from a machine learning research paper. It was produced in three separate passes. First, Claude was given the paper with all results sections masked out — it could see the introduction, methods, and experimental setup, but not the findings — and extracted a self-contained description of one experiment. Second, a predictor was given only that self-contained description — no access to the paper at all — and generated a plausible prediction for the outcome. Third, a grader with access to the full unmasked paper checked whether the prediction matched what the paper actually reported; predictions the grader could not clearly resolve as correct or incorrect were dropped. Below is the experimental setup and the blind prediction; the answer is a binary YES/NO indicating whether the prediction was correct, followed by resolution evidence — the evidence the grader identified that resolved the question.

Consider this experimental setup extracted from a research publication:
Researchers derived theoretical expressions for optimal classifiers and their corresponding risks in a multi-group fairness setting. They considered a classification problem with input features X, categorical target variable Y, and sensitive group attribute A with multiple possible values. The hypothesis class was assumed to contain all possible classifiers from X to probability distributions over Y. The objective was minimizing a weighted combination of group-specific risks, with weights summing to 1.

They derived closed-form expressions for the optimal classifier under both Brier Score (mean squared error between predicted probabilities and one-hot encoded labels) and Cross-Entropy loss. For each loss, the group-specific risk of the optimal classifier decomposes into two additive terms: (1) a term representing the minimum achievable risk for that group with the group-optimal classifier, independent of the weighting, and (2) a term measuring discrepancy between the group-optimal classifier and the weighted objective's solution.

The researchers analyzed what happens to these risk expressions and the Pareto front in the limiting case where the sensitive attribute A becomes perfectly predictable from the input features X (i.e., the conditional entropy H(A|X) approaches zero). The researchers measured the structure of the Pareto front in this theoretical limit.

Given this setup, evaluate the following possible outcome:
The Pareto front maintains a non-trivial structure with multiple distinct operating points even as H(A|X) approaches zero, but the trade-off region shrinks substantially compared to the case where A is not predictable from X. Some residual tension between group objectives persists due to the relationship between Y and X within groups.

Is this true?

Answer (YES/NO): NO